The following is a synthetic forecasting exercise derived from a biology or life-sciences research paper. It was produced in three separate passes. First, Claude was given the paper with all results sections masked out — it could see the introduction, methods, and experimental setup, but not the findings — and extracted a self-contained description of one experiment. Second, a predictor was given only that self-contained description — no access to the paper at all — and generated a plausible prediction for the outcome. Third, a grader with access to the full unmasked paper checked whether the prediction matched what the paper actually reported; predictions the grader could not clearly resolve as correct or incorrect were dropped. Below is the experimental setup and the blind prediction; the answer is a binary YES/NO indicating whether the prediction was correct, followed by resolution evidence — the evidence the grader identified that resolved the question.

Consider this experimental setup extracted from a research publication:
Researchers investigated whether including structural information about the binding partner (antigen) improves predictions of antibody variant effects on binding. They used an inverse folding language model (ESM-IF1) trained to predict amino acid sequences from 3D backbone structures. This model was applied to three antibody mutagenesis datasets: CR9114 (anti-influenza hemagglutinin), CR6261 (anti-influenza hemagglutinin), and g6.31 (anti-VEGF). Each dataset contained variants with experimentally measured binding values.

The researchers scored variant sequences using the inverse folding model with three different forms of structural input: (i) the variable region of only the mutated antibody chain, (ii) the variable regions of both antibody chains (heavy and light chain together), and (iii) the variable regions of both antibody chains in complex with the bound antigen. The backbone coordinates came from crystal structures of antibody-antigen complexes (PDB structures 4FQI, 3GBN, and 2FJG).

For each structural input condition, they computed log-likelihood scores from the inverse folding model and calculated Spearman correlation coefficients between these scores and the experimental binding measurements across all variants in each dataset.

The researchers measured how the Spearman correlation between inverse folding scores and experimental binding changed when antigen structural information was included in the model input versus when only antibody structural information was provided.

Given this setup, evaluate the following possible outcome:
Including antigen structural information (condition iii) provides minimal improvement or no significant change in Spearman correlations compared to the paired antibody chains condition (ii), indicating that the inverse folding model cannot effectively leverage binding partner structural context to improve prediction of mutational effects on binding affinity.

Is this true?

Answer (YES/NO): NO